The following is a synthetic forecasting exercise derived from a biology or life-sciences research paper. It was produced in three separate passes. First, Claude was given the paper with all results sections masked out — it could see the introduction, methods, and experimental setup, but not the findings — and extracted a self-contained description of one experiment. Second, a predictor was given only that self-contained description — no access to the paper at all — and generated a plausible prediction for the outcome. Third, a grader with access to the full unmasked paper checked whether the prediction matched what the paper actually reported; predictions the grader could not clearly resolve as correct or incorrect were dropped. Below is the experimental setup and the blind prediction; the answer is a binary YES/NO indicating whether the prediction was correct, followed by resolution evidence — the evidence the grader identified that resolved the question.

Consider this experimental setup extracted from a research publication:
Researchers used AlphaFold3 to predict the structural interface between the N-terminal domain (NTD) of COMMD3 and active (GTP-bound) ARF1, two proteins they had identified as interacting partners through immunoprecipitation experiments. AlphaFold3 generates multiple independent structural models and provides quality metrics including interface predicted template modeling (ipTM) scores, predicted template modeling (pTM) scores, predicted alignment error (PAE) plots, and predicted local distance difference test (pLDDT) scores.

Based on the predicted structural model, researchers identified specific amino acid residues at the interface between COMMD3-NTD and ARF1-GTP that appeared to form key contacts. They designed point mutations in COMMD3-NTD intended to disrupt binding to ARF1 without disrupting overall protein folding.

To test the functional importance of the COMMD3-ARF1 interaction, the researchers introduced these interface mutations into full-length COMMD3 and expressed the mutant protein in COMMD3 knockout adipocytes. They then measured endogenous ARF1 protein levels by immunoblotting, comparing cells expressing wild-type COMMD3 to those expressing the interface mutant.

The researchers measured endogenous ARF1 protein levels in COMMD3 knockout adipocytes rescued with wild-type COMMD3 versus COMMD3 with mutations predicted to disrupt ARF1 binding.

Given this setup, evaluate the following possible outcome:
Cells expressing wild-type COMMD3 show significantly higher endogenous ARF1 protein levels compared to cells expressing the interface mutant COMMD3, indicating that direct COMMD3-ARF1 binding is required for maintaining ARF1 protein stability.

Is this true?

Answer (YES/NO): YES